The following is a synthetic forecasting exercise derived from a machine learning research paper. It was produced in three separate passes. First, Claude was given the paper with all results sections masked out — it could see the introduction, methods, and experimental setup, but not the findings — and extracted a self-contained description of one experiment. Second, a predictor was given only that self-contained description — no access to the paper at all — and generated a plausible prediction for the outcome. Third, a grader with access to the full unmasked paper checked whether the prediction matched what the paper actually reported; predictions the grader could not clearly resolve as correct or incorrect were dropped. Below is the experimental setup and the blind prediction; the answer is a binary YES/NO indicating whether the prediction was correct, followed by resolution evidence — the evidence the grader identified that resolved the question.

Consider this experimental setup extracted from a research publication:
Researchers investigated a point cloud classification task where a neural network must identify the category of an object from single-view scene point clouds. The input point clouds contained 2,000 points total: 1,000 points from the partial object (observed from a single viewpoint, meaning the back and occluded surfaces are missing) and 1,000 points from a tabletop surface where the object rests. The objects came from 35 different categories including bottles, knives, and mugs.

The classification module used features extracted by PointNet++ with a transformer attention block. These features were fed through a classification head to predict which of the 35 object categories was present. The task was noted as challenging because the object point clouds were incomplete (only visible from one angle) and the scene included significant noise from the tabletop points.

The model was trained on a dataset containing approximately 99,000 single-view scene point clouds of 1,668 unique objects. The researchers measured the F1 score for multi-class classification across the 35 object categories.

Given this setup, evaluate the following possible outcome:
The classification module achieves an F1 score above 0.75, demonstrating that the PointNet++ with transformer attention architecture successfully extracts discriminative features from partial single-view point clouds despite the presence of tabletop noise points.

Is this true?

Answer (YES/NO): YES